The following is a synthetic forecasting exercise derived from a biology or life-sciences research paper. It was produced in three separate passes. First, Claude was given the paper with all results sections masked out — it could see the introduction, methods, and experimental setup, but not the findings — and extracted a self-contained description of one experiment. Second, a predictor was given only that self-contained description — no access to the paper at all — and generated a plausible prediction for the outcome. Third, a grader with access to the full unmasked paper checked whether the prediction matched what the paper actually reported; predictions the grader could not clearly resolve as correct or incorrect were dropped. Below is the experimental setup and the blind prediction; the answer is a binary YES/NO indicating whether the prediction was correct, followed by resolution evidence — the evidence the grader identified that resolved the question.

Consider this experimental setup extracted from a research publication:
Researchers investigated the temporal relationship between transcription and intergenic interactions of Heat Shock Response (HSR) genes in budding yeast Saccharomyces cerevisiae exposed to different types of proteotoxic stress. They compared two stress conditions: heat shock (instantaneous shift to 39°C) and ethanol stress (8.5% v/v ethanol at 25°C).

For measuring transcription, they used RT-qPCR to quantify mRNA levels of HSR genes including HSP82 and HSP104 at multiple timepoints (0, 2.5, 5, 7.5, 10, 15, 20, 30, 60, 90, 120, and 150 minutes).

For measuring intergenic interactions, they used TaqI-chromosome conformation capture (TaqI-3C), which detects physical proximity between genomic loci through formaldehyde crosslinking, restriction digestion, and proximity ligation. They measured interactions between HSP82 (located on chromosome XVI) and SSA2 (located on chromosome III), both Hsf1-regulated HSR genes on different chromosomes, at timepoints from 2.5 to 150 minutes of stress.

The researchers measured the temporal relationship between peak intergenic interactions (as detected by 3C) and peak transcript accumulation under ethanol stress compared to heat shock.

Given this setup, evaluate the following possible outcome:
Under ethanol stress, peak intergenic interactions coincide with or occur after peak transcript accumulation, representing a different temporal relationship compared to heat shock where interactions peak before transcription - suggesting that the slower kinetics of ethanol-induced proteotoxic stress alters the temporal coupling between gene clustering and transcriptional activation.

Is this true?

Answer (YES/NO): NO